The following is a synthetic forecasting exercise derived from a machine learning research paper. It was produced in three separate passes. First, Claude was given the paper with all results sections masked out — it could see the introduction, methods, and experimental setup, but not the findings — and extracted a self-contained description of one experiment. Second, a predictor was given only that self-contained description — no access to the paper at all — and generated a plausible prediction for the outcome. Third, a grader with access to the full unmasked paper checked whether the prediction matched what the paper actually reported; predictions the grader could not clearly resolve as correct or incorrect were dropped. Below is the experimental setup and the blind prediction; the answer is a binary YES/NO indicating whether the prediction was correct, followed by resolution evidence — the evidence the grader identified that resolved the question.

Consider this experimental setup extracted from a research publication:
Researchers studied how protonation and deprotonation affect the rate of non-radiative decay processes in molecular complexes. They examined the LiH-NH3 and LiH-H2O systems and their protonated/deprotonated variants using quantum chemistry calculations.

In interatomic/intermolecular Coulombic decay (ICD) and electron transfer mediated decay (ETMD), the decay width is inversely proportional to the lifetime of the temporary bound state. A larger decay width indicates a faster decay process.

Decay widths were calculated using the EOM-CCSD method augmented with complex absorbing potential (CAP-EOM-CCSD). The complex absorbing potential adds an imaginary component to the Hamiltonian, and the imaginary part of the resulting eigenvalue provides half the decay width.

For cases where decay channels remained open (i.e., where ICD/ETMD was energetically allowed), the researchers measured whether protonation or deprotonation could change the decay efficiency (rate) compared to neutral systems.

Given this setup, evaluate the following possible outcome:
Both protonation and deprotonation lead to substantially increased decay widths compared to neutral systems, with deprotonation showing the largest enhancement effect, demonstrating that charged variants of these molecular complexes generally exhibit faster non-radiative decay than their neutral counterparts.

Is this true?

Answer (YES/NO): NO